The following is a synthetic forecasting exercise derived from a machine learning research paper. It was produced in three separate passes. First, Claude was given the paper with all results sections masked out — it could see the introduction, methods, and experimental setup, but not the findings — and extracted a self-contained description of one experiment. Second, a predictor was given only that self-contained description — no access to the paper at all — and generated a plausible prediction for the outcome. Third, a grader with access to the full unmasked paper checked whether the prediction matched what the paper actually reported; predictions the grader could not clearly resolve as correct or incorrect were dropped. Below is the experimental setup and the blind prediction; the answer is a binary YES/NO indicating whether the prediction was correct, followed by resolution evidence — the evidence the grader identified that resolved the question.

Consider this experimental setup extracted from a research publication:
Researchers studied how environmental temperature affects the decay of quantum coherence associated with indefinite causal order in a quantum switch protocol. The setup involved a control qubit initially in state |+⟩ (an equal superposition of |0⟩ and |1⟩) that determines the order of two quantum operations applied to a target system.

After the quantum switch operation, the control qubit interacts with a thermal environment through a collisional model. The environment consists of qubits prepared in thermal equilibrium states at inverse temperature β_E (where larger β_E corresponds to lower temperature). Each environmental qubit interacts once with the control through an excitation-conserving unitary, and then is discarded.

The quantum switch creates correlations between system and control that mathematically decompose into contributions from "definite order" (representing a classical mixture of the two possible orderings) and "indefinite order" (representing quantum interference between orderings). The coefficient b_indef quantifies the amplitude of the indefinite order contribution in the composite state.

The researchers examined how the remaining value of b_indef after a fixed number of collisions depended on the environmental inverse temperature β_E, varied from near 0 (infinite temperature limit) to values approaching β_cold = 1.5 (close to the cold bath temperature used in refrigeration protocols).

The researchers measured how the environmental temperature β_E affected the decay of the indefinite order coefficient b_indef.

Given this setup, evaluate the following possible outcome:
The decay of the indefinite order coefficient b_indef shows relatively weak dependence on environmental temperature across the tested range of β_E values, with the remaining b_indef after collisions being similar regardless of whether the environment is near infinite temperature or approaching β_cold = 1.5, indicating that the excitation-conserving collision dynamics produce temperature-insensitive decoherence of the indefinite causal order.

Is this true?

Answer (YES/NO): NO